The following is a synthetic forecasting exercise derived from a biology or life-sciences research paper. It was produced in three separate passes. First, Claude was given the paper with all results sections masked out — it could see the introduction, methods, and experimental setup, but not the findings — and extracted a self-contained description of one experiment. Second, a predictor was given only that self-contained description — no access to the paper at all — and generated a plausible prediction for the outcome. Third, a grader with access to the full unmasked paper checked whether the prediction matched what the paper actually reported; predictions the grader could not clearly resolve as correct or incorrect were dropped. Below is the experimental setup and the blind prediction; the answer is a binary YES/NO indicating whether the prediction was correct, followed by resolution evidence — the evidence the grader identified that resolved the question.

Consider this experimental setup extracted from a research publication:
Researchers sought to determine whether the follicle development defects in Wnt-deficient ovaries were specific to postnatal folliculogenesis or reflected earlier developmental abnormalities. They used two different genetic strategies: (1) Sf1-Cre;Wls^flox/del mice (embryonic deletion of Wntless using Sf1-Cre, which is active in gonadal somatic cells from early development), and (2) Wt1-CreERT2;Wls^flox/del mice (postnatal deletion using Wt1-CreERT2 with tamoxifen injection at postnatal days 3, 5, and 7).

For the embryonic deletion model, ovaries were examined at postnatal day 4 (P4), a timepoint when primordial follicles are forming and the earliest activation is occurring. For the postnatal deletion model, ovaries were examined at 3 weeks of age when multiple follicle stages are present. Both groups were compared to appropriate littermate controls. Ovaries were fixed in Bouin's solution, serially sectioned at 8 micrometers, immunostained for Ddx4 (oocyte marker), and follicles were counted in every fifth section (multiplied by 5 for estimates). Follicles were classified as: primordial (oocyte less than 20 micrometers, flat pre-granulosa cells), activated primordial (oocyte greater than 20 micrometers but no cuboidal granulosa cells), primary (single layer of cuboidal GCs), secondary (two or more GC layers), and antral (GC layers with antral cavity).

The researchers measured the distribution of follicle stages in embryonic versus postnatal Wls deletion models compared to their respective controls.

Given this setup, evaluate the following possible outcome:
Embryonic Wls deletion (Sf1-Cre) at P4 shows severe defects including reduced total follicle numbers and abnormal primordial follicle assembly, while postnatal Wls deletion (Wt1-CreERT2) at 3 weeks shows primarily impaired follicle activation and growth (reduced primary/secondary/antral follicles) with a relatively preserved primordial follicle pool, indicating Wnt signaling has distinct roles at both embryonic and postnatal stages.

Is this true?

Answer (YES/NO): NO